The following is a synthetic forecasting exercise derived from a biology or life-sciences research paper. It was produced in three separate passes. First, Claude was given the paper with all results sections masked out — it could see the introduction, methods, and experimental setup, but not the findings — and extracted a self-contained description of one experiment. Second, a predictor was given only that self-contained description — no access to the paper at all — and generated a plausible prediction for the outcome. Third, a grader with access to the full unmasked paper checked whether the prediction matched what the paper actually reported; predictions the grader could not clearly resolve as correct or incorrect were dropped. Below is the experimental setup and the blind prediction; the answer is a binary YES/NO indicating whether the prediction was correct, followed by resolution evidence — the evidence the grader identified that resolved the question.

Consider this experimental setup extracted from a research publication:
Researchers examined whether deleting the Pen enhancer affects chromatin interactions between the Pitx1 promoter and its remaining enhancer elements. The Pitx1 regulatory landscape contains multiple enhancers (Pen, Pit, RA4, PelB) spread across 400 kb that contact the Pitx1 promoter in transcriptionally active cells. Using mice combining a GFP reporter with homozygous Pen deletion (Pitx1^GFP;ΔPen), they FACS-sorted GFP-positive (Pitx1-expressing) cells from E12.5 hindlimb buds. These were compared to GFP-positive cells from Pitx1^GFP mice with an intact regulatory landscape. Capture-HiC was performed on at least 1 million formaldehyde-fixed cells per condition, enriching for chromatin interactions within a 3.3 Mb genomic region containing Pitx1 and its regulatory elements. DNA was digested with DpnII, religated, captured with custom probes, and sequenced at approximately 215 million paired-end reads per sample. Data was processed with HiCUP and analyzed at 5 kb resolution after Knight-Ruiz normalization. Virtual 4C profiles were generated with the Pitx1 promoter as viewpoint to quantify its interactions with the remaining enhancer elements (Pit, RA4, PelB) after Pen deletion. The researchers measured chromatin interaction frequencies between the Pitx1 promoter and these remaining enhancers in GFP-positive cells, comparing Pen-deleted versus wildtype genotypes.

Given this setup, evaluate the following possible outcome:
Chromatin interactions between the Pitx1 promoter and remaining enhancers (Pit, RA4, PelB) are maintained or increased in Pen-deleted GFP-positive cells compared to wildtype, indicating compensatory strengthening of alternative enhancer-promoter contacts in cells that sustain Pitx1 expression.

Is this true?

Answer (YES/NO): NO